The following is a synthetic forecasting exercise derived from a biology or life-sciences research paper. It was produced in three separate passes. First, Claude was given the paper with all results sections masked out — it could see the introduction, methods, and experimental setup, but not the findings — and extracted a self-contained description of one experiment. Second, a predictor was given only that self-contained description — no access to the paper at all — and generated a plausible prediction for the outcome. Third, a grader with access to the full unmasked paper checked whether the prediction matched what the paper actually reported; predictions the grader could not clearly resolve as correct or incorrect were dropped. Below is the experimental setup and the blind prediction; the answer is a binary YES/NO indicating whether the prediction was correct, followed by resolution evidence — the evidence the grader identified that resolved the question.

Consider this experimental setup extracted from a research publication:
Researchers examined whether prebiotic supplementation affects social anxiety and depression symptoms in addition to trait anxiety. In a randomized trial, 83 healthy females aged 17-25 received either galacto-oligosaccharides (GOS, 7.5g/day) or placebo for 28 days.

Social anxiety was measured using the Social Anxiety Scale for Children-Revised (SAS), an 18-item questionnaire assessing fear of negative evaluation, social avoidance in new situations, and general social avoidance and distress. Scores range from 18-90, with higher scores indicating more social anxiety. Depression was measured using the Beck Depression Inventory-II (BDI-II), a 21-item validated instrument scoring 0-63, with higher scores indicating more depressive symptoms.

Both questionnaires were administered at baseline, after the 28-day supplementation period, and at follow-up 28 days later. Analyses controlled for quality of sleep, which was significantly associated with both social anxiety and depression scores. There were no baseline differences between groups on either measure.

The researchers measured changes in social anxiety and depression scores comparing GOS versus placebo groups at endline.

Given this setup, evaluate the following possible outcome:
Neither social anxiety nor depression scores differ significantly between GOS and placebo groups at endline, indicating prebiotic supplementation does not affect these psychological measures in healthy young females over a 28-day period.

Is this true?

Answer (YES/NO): YES